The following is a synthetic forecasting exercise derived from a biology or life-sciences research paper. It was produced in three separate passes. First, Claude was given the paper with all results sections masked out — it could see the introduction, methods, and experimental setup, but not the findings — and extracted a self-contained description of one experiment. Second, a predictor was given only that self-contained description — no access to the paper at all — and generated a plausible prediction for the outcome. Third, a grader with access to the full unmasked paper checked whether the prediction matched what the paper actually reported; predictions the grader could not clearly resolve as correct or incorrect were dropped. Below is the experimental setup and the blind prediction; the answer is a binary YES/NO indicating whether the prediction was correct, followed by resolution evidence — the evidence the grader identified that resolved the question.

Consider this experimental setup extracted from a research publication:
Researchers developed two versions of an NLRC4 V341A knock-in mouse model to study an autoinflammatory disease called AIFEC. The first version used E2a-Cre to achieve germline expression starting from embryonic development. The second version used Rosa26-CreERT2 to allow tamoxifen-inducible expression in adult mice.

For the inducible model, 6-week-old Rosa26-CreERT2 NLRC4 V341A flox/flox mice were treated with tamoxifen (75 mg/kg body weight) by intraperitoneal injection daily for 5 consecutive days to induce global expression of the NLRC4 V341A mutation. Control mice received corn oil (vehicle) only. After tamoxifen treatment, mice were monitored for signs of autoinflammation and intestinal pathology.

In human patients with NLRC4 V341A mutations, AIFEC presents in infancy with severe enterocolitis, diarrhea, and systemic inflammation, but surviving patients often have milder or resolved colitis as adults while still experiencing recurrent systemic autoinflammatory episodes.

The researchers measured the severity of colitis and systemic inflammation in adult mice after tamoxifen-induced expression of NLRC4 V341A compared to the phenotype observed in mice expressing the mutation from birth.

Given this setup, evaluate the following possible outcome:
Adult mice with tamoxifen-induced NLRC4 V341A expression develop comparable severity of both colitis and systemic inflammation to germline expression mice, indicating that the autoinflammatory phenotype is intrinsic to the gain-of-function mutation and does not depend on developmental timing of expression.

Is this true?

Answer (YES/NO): NO